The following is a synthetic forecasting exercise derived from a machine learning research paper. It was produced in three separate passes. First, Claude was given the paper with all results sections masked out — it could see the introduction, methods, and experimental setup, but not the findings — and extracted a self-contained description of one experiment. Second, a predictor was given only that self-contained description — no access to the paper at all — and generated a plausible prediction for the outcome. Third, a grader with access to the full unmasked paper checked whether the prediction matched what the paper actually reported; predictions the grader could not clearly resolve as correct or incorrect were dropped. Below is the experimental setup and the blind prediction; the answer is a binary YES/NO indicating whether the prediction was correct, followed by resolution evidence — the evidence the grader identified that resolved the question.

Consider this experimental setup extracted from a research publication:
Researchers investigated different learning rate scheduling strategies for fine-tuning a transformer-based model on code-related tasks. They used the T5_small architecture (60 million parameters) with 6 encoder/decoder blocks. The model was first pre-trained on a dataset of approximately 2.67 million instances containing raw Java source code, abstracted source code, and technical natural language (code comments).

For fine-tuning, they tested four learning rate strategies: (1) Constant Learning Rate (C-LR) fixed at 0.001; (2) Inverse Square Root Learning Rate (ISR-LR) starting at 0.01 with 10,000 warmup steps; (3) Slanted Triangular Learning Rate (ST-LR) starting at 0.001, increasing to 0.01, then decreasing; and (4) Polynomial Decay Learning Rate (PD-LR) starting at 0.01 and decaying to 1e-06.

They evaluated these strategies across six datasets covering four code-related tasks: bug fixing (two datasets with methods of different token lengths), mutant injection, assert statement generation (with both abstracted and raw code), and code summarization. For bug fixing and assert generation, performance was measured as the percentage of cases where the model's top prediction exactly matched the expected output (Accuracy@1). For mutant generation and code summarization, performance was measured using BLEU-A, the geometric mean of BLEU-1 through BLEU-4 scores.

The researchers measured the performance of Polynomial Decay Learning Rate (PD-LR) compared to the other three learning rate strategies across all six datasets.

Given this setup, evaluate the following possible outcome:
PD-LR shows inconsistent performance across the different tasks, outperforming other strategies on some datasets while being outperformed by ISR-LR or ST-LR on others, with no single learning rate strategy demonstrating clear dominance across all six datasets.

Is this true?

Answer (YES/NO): NO